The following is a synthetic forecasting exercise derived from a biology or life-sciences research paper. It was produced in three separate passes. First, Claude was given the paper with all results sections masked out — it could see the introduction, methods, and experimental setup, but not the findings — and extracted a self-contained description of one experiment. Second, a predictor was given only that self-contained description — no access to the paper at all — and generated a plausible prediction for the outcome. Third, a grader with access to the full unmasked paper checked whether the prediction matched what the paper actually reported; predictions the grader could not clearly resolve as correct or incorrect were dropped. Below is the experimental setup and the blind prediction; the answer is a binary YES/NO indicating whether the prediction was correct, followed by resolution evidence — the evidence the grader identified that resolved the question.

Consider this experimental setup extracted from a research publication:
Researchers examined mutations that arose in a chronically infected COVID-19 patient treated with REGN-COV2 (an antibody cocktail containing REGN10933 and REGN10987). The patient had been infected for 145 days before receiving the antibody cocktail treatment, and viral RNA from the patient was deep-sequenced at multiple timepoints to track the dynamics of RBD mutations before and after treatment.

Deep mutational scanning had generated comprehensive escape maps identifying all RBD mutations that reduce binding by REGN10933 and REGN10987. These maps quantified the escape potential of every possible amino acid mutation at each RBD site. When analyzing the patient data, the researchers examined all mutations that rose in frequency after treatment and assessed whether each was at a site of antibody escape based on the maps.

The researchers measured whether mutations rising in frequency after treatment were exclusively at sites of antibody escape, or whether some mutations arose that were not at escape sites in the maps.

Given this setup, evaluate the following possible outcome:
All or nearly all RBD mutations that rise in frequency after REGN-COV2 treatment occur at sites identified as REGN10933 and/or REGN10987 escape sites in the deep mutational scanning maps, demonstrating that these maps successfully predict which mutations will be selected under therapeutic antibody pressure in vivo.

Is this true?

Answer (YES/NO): YES